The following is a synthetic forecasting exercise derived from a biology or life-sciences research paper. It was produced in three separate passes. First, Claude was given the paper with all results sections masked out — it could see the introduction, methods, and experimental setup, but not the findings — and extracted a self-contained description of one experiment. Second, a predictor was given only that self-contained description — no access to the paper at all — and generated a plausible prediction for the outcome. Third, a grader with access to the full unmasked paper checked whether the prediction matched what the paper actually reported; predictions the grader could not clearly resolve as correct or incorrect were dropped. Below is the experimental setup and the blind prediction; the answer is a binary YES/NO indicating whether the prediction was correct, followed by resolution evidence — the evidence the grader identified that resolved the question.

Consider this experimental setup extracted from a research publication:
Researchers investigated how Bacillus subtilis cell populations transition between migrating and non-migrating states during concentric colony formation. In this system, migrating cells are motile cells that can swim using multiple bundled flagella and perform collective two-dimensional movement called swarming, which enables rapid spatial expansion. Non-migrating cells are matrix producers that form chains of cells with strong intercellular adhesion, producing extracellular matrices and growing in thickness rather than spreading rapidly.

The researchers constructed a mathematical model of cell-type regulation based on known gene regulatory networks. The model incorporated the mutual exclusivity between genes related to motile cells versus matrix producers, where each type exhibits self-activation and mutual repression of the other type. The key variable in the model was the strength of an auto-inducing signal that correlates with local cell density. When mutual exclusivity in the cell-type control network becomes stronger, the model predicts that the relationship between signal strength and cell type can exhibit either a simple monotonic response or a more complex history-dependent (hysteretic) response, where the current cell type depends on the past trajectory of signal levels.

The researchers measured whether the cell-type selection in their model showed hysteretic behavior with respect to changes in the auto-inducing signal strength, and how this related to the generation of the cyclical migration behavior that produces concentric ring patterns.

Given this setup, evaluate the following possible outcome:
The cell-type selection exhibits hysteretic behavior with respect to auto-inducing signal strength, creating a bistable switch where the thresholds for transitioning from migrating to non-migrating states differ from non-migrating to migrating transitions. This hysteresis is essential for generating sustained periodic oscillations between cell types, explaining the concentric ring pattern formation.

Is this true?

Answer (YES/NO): YES